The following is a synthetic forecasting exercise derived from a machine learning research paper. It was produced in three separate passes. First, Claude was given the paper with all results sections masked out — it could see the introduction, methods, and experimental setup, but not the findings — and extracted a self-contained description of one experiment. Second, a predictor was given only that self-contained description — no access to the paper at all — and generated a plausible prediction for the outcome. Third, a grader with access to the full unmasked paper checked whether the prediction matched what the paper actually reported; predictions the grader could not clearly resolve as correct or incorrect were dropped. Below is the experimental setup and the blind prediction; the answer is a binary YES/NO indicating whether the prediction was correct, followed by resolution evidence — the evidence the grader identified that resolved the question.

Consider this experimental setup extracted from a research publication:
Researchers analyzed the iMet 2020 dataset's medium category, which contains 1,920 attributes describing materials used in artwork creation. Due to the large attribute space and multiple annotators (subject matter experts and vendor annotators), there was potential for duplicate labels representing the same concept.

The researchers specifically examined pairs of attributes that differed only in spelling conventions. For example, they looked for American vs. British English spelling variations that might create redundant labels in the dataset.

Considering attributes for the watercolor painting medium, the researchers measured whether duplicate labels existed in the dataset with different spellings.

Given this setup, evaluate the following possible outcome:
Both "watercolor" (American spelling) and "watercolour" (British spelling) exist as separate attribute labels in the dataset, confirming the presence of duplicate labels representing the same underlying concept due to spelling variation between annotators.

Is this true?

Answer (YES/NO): YES